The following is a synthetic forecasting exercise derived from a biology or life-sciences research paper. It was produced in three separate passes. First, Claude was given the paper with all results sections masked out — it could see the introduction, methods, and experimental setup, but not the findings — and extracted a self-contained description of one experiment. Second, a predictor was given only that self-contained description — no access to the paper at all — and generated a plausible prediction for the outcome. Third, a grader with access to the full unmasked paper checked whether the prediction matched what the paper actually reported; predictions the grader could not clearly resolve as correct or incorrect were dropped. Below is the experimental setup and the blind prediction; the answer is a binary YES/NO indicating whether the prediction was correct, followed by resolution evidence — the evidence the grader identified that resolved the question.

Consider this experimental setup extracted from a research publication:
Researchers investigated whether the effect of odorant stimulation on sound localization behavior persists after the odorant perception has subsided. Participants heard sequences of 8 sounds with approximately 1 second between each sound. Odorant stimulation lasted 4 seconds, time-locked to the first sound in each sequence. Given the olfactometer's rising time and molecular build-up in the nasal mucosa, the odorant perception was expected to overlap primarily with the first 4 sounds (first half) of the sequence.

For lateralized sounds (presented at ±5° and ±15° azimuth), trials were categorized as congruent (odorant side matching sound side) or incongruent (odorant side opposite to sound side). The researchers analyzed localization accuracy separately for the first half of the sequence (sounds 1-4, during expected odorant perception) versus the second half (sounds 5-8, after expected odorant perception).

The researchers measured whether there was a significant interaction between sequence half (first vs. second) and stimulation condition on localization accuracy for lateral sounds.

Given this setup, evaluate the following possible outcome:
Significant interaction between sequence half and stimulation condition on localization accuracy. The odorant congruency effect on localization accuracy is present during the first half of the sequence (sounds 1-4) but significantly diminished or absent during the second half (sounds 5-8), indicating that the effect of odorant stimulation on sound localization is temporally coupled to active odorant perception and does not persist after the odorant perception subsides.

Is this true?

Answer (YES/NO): NO